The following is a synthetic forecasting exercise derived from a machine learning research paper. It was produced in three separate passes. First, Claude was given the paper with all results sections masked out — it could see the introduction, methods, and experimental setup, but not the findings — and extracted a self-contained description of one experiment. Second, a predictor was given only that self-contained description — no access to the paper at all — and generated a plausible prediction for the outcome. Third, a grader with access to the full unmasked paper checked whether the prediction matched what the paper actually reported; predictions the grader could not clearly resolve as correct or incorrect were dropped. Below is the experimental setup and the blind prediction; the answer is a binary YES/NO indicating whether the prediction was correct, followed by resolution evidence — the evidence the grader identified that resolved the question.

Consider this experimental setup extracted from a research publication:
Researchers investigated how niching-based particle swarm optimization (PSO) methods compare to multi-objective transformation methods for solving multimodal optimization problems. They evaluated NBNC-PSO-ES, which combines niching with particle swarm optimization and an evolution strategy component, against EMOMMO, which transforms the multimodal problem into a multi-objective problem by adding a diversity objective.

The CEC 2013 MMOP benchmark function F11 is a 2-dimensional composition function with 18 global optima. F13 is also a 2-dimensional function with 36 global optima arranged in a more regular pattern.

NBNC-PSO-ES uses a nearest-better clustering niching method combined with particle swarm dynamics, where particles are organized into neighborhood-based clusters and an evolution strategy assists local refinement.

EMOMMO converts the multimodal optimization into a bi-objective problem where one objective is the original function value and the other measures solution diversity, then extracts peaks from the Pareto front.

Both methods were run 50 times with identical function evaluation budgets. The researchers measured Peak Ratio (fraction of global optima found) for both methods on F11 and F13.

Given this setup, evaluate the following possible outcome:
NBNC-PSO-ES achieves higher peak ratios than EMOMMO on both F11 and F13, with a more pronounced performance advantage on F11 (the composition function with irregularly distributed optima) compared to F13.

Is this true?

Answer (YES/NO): NO